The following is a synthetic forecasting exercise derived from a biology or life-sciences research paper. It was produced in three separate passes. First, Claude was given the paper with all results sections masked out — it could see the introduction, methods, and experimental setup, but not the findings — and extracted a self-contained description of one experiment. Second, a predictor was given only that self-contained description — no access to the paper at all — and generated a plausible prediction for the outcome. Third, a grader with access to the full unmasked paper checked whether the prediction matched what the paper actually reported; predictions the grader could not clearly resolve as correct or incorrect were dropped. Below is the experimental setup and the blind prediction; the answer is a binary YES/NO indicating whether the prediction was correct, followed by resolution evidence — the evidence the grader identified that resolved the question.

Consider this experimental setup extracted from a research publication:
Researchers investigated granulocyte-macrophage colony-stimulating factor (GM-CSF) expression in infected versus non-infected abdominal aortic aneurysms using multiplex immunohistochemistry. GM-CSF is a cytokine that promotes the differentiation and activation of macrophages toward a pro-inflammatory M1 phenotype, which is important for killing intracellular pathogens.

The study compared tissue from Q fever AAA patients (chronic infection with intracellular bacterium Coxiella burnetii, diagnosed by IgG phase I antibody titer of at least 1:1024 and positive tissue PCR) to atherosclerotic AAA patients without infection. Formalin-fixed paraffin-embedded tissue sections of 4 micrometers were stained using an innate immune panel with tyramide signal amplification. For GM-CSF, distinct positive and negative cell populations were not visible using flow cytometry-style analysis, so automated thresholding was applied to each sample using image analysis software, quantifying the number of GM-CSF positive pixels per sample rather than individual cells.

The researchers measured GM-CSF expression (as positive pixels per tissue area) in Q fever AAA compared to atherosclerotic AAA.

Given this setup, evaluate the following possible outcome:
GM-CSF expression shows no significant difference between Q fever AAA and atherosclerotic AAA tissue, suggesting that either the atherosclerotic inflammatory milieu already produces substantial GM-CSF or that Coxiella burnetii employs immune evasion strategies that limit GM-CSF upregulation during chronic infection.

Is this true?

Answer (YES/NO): NO